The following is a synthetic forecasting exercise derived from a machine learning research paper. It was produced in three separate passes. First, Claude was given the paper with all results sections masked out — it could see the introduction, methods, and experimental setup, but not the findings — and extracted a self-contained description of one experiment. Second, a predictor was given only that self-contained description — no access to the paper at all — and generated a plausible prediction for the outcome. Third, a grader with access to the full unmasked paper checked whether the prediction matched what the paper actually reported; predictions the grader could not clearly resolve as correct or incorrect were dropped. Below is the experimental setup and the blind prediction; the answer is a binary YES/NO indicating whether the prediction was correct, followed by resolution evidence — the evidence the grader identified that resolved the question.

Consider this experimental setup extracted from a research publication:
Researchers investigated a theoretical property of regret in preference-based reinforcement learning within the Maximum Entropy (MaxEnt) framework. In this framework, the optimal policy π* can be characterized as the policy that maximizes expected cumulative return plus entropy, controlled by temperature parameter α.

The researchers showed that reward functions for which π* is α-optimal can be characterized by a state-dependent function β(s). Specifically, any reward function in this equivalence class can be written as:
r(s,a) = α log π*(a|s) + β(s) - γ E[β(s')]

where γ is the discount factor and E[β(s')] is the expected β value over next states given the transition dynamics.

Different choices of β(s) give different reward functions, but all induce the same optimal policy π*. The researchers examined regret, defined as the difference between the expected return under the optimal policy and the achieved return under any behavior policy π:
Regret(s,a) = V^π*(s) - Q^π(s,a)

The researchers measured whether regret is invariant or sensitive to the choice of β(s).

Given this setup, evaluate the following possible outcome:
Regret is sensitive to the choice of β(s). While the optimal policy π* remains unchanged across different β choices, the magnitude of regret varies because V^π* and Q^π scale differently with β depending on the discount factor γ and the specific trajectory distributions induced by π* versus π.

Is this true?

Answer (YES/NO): NO